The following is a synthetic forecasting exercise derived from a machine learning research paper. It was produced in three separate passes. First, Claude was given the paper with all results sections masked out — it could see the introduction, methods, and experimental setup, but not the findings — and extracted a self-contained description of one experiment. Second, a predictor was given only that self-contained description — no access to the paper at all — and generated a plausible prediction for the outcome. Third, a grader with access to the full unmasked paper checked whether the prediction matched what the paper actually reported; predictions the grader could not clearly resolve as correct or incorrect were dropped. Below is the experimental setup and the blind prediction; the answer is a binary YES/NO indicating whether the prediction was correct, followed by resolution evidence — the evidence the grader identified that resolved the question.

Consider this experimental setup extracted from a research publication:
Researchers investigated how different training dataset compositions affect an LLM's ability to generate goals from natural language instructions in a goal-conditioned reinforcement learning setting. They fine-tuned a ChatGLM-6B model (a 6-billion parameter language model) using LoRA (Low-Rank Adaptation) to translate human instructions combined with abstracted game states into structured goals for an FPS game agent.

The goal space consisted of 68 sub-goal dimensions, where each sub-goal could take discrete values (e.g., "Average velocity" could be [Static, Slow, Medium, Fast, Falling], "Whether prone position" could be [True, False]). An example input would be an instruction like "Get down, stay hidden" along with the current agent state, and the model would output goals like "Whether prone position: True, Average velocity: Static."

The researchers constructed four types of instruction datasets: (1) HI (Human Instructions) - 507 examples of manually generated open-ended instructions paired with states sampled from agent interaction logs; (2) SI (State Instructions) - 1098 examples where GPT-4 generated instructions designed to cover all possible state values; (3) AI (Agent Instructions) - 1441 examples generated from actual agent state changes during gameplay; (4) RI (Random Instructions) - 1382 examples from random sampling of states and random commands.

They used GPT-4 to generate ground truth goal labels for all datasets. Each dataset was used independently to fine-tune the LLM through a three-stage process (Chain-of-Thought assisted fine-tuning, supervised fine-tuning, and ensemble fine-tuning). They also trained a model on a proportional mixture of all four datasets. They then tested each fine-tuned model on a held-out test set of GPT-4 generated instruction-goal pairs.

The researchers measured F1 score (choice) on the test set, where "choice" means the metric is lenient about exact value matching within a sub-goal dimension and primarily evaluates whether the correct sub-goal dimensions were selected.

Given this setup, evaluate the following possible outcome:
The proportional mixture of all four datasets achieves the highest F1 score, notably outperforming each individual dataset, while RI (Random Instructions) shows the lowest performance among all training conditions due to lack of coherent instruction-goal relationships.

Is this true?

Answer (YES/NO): NO